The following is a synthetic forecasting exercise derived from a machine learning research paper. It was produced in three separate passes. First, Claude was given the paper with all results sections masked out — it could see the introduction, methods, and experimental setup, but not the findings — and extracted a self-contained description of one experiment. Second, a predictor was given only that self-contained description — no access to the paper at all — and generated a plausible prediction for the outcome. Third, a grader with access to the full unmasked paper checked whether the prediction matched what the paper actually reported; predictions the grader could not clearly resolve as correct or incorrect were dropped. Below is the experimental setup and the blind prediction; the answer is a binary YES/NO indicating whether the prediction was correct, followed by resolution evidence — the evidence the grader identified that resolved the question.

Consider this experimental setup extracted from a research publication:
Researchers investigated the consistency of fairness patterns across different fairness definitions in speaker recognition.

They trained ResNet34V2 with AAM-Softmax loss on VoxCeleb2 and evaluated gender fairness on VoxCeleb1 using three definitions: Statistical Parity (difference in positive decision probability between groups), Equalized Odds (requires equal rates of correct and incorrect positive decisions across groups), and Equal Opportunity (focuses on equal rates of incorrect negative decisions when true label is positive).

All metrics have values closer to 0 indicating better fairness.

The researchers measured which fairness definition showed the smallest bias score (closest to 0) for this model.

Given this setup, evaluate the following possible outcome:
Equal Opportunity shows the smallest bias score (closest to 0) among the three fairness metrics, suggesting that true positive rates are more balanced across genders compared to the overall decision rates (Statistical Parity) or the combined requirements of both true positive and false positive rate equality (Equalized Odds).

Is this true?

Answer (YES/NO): YES